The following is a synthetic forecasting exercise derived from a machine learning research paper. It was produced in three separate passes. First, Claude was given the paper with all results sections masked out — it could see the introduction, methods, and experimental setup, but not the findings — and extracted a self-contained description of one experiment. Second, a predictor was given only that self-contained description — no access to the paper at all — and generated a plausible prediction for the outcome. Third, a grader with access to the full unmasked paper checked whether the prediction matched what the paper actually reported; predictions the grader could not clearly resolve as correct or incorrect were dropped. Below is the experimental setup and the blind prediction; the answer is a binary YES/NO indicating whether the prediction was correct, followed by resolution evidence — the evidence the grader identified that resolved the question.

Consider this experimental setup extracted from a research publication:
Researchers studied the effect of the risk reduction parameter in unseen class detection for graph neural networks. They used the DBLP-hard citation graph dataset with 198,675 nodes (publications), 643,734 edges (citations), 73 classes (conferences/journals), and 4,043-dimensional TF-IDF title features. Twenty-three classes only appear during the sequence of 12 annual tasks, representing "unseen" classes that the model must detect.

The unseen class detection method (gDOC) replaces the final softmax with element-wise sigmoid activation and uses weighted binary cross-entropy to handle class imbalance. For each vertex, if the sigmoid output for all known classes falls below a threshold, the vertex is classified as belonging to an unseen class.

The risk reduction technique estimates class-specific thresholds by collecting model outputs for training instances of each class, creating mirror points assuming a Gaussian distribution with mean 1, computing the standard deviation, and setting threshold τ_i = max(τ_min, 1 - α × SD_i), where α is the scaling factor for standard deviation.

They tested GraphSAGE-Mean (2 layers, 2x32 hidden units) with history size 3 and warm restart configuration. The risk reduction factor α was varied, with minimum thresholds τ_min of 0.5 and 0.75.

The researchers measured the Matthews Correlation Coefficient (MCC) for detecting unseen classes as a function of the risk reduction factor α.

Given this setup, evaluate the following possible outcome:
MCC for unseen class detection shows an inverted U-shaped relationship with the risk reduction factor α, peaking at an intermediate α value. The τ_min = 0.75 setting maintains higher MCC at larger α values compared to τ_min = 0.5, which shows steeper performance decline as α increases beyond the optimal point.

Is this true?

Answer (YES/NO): NO